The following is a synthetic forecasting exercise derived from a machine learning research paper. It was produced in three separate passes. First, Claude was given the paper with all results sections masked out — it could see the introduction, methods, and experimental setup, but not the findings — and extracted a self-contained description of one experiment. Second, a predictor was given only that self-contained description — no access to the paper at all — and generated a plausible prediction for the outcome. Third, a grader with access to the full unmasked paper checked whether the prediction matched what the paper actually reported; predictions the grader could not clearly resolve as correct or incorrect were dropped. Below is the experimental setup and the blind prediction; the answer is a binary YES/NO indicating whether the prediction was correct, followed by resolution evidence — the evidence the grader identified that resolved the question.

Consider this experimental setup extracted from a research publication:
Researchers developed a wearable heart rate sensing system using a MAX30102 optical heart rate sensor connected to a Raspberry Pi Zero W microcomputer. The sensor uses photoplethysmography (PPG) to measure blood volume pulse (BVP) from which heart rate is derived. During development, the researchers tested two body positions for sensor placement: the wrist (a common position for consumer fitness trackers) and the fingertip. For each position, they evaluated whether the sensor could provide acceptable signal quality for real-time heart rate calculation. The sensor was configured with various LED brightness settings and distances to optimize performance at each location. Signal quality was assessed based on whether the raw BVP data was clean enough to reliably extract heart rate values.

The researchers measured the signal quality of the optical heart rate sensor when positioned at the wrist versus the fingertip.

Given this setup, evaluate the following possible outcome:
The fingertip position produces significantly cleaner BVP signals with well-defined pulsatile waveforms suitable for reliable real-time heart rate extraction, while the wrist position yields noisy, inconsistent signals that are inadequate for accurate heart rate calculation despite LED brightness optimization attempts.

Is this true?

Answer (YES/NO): YES